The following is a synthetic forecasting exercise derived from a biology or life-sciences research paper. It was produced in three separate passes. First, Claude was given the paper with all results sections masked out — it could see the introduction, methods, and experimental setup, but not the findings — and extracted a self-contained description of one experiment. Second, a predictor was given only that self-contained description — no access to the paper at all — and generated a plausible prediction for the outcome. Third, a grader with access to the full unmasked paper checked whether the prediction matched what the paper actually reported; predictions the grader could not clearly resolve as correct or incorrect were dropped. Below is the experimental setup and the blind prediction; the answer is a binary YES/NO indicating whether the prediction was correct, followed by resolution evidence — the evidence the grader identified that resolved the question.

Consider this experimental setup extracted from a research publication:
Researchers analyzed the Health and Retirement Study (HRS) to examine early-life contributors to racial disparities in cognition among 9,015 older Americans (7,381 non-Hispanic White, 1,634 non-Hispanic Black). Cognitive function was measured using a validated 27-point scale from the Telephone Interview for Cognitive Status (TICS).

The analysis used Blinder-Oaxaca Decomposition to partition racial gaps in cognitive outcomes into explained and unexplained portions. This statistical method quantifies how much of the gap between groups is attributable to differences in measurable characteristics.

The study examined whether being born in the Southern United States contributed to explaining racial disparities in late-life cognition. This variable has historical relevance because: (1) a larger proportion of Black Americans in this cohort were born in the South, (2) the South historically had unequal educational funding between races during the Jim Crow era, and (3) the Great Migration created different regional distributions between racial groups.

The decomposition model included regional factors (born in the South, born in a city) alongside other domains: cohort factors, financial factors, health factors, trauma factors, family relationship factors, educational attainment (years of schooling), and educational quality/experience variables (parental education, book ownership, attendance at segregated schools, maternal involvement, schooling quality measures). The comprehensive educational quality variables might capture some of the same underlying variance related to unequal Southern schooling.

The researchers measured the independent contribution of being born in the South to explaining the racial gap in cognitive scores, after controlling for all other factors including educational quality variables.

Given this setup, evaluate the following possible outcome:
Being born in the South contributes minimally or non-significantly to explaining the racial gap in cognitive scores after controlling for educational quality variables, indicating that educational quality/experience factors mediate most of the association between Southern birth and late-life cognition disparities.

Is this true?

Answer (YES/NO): YES